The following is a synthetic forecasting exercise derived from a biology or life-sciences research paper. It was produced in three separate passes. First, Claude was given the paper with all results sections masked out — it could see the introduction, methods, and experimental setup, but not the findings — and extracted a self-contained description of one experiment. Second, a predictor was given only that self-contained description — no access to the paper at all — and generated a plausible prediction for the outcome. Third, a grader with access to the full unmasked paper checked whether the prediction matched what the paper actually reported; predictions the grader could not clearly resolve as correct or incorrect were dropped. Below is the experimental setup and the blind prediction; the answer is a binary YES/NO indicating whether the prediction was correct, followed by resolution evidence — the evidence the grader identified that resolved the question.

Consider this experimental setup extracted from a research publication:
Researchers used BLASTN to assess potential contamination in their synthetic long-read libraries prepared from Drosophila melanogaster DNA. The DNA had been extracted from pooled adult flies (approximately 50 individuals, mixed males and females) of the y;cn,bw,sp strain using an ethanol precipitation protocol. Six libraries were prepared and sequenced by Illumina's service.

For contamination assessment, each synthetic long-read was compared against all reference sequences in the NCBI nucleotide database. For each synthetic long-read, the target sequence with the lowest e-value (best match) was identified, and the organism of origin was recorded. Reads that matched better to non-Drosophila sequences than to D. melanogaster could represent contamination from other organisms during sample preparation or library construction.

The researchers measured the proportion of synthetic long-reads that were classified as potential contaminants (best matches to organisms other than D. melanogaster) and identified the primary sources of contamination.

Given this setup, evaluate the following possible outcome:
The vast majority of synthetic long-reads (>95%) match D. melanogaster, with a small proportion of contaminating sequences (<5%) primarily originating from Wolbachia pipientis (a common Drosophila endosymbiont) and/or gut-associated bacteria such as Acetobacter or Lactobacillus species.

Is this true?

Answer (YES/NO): NO